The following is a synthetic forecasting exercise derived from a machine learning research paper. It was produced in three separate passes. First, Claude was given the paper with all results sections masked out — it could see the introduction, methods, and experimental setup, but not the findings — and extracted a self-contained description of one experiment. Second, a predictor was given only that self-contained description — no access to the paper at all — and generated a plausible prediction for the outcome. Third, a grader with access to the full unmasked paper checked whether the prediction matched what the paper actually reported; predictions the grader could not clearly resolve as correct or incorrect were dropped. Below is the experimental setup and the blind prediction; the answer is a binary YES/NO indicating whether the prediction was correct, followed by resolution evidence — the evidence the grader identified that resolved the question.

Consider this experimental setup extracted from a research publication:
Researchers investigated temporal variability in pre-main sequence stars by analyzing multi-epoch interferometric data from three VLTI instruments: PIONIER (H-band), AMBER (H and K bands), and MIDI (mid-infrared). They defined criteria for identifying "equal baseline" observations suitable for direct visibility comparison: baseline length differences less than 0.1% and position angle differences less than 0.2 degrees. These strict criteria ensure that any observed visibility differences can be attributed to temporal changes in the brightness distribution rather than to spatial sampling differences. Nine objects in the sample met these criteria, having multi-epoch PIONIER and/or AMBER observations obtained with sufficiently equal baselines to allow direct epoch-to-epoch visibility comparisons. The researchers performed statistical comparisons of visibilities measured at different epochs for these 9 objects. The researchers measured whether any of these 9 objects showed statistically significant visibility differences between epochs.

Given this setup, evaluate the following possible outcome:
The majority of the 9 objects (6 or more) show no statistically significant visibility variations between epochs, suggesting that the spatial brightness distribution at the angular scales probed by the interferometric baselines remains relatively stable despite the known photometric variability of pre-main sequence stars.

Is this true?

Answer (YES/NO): NO